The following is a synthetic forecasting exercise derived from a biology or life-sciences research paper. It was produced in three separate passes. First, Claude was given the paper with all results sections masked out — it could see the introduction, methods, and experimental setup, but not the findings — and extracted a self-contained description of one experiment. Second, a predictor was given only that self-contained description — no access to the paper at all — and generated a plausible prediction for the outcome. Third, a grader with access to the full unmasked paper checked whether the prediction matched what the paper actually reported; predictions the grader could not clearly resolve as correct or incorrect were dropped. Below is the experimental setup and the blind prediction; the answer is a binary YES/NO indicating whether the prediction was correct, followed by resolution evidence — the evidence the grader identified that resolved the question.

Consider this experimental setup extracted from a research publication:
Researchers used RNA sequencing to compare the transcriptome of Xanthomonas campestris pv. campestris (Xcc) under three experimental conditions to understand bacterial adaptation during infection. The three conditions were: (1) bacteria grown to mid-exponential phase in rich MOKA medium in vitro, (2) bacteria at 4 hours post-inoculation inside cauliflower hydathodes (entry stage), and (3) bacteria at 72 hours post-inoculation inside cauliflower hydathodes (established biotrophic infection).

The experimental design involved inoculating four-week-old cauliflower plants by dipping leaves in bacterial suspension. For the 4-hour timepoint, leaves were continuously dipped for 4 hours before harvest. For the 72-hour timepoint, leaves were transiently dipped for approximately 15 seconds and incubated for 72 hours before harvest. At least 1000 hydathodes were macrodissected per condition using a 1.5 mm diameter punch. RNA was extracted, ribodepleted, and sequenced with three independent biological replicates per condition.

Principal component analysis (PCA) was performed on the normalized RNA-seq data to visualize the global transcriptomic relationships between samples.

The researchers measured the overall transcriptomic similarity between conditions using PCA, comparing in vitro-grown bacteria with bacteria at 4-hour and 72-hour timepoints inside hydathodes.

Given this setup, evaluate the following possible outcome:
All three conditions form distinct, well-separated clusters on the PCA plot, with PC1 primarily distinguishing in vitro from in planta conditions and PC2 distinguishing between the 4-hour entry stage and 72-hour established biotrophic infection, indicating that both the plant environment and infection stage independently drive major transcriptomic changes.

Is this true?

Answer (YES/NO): NO